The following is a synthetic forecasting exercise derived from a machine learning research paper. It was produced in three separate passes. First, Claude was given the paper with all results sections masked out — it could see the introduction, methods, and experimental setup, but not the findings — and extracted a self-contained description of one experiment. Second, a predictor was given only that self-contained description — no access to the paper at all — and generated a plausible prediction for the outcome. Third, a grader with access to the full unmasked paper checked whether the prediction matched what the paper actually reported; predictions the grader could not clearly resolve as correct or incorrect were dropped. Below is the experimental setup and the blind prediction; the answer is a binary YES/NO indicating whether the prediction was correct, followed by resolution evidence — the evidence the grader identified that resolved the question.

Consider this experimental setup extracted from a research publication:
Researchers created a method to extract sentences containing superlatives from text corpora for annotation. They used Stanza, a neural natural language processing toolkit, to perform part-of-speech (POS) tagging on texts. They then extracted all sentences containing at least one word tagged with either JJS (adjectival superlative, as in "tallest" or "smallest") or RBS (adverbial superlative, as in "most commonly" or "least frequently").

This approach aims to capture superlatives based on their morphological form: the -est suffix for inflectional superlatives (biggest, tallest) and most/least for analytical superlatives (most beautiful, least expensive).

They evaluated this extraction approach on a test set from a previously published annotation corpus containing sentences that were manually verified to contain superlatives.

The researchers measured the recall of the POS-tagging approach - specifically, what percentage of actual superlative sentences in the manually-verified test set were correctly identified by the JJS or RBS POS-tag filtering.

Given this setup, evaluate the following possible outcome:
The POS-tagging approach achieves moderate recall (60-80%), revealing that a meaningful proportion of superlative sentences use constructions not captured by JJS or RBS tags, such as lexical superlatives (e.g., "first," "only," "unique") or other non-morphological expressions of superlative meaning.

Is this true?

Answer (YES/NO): NO